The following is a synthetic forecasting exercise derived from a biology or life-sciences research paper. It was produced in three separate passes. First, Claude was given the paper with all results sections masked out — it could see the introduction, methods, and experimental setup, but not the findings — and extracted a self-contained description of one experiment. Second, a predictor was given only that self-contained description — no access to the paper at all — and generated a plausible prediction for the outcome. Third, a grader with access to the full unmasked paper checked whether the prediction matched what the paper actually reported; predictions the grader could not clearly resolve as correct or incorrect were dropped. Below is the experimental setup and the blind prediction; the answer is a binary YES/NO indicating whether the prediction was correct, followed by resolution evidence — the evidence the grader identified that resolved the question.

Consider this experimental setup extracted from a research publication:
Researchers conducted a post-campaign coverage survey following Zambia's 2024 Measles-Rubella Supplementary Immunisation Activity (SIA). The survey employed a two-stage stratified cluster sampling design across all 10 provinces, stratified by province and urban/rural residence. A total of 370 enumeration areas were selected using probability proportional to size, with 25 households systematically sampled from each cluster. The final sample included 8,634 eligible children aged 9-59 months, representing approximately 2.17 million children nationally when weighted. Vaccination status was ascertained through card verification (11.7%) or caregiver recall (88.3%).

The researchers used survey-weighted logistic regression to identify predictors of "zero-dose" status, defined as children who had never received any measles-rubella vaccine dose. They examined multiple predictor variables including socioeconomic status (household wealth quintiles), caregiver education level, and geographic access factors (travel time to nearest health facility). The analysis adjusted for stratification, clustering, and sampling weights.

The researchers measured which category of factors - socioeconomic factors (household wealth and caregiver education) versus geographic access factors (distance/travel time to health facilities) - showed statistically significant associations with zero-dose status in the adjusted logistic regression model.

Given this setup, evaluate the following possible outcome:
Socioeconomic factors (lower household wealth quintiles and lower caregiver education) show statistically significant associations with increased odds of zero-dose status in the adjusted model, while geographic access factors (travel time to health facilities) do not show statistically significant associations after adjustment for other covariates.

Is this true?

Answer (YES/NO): NO